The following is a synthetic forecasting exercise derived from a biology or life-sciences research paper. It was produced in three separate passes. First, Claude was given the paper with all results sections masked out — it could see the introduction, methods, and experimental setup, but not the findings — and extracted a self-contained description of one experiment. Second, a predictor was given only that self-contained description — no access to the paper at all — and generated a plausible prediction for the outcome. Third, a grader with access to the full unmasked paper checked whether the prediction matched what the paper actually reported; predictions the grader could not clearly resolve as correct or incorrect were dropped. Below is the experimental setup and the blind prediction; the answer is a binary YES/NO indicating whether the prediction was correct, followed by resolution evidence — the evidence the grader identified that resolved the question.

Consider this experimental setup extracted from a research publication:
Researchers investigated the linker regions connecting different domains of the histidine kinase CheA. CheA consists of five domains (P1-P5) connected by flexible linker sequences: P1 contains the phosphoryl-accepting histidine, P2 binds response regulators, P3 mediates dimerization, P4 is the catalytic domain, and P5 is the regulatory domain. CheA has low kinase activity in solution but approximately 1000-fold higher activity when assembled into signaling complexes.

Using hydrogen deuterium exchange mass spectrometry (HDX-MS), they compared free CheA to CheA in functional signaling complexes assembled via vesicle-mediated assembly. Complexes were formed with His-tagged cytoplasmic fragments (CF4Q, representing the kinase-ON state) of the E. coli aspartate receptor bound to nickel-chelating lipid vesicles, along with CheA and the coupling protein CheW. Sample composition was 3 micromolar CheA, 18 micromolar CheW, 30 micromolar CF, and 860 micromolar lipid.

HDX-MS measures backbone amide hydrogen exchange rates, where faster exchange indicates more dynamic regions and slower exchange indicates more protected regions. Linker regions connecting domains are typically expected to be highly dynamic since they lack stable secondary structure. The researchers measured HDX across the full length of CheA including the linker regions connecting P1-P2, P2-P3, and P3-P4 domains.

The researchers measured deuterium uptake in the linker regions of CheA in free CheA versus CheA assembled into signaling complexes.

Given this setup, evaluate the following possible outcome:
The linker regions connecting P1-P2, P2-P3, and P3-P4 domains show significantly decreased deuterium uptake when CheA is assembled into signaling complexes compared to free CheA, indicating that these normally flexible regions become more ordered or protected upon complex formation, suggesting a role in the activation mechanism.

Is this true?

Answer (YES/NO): NO